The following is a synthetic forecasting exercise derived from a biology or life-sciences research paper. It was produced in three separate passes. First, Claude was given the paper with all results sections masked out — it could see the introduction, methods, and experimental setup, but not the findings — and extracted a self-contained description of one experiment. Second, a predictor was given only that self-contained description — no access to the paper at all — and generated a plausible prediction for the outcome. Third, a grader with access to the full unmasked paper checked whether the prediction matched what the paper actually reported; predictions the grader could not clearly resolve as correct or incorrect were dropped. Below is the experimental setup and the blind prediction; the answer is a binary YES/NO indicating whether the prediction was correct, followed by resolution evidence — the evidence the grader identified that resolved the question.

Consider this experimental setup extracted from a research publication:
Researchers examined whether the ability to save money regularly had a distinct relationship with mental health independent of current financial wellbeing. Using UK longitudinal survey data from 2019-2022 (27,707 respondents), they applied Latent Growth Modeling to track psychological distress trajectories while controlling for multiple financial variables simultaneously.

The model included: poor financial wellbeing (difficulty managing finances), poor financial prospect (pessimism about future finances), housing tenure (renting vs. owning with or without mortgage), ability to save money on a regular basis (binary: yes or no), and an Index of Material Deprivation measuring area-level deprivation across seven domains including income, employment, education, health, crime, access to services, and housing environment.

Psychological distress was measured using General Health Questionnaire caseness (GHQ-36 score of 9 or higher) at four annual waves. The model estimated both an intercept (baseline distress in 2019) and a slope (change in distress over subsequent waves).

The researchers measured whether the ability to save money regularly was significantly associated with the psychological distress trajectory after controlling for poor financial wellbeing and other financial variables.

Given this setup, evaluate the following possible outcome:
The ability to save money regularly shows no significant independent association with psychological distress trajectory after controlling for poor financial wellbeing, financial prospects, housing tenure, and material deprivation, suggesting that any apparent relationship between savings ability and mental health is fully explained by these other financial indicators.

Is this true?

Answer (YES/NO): YES